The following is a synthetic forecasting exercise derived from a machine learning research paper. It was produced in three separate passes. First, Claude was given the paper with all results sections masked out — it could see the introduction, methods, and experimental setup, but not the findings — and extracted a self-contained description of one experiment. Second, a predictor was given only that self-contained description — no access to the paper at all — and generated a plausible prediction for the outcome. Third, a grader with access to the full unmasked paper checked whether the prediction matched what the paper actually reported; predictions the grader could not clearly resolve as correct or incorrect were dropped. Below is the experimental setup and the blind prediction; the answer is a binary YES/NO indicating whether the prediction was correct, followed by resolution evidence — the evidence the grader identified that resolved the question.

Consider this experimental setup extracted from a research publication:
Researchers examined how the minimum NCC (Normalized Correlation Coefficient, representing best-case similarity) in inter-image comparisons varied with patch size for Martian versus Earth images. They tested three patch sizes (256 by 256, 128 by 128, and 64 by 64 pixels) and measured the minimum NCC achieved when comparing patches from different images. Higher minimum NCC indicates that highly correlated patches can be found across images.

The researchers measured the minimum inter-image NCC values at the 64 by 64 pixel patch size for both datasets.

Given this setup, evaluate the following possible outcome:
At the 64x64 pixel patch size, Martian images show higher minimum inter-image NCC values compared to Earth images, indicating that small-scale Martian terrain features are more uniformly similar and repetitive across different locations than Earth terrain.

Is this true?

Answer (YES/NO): YES